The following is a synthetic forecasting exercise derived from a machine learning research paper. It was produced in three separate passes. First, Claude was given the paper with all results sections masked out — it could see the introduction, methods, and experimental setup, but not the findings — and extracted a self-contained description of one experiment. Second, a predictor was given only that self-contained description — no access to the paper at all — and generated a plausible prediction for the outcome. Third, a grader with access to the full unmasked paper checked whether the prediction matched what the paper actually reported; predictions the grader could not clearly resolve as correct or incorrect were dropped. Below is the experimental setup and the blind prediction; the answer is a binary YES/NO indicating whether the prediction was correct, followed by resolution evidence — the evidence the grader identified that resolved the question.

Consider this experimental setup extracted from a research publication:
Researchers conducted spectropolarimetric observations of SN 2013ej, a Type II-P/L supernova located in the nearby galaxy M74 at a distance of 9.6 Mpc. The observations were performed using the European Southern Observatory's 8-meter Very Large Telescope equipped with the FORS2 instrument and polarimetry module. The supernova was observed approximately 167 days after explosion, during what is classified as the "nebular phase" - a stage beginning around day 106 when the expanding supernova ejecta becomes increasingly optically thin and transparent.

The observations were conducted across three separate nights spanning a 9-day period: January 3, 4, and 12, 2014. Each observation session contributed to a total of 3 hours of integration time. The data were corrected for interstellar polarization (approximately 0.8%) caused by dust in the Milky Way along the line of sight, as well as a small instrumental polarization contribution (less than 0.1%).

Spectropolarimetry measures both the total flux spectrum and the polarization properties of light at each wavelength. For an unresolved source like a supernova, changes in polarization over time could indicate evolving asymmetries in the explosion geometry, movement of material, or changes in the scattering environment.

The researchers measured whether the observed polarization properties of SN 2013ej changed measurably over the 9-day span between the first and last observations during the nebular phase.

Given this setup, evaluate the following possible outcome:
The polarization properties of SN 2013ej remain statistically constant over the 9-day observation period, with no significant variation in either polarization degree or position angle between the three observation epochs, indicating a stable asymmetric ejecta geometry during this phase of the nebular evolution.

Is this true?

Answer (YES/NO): YES